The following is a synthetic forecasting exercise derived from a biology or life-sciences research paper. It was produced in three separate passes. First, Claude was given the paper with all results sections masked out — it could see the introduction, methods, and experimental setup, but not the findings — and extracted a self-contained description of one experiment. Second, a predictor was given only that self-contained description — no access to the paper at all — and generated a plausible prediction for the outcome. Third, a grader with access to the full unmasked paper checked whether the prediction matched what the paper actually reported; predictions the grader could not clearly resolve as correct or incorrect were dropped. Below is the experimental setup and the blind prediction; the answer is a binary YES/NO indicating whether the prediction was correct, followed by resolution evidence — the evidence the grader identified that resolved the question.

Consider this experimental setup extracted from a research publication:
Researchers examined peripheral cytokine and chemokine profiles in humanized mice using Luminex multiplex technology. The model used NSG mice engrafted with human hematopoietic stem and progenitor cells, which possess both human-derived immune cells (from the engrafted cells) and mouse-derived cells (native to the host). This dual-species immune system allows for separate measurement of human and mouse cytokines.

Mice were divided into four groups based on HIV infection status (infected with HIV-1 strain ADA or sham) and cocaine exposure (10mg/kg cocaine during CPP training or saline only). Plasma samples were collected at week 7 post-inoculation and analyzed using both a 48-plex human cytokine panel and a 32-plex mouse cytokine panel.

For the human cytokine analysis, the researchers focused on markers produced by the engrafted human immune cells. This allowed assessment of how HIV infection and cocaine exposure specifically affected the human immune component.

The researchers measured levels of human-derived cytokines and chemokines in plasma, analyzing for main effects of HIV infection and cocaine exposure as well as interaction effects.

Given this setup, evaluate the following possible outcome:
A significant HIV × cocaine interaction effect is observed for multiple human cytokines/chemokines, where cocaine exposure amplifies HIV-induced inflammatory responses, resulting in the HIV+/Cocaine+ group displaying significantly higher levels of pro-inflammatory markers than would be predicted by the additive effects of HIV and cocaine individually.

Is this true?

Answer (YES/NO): NO